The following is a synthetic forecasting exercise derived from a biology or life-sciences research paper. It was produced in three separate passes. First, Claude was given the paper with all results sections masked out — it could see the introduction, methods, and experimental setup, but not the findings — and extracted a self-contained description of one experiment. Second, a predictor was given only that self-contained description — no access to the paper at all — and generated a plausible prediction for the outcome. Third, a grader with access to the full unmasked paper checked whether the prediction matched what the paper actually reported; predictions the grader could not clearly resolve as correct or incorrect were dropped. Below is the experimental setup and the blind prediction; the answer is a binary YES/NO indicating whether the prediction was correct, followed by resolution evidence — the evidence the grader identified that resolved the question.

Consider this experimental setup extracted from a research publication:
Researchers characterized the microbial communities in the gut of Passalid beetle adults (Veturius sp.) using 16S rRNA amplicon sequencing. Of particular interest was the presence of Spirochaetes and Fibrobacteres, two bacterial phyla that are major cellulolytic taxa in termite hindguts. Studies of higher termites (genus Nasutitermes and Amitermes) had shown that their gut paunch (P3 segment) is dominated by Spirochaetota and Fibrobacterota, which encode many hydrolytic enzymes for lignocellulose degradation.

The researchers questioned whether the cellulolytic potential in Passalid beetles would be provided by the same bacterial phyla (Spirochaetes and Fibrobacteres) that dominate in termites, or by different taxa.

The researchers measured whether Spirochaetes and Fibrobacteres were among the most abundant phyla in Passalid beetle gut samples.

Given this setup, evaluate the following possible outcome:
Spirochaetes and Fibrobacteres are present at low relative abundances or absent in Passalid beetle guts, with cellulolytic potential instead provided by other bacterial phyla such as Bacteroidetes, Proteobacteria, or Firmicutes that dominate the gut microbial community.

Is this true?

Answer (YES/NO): YES